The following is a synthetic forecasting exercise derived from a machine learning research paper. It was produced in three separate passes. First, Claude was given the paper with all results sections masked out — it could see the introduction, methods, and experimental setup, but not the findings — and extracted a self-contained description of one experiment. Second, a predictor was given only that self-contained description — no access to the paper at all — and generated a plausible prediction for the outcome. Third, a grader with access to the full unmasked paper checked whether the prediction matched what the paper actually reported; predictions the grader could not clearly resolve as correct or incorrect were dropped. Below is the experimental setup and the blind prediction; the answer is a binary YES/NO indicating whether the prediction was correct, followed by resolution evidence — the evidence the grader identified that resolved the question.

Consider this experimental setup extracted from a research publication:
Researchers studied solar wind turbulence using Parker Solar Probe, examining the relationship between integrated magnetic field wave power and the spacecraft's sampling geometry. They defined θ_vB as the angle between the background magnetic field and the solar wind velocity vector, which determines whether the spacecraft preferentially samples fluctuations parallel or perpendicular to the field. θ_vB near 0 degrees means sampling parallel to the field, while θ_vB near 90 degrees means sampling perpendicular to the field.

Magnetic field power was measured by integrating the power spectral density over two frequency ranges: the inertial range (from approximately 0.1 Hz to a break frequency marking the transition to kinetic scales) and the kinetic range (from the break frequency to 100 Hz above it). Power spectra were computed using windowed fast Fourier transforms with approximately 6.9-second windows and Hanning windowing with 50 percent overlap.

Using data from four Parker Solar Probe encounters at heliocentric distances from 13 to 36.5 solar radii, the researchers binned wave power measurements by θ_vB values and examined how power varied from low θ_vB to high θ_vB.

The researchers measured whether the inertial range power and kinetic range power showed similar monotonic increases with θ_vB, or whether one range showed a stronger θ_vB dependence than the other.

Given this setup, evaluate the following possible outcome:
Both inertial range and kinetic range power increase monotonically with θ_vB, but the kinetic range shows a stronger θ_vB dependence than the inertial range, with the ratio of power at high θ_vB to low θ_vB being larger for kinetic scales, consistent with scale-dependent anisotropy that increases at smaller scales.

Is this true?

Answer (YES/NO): YES